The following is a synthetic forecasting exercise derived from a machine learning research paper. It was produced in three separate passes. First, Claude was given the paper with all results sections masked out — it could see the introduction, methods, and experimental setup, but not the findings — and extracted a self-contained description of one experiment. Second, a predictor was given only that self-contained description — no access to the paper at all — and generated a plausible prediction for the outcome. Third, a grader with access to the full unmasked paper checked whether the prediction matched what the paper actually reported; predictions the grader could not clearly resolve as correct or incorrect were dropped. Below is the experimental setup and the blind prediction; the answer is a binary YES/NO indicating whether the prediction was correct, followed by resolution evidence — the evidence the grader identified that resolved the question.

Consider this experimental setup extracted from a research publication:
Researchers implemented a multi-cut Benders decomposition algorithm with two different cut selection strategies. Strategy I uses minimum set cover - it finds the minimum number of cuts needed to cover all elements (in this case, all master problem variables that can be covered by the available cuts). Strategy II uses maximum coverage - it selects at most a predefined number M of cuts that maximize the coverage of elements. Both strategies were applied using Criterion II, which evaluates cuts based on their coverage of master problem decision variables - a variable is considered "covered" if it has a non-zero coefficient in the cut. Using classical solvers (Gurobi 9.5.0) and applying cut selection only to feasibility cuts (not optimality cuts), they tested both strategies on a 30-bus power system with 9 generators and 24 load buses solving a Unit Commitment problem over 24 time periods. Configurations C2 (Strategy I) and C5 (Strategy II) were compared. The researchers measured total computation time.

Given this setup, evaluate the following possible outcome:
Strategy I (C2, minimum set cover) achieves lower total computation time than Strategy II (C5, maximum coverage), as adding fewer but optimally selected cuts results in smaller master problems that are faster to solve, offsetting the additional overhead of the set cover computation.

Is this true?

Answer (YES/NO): NO